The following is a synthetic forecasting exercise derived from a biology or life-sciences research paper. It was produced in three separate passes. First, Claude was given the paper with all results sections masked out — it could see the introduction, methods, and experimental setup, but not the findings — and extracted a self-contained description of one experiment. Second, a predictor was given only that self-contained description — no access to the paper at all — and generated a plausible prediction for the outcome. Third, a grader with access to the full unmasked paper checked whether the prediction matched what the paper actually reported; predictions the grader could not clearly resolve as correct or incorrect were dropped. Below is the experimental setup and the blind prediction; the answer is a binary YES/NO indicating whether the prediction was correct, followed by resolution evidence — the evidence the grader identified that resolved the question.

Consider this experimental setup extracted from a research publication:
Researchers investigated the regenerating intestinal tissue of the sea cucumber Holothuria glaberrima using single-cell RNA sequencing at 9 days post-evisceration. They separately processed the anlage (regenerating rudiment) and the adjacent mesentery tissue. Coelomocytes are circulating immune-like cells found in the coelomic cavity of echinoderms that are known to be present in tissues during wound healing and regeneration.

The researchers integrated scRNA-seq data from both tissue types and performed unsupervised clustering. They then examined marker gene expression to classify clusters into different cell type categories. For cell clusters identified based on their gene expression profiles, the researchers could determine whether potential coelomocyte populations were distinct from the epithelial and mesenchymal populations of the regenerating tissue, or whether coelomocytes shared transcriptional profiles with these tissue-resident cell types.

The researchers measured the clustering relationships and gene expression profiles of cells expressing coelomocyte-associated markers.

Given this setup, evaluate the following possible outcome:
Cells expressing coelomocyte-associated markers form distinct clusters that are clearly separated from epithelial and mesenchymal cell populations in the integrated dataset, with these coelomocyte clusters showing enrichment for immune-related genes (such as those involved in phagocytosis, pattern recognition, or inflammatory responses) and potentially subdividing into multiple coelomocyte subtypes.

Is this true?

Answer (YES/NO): YES